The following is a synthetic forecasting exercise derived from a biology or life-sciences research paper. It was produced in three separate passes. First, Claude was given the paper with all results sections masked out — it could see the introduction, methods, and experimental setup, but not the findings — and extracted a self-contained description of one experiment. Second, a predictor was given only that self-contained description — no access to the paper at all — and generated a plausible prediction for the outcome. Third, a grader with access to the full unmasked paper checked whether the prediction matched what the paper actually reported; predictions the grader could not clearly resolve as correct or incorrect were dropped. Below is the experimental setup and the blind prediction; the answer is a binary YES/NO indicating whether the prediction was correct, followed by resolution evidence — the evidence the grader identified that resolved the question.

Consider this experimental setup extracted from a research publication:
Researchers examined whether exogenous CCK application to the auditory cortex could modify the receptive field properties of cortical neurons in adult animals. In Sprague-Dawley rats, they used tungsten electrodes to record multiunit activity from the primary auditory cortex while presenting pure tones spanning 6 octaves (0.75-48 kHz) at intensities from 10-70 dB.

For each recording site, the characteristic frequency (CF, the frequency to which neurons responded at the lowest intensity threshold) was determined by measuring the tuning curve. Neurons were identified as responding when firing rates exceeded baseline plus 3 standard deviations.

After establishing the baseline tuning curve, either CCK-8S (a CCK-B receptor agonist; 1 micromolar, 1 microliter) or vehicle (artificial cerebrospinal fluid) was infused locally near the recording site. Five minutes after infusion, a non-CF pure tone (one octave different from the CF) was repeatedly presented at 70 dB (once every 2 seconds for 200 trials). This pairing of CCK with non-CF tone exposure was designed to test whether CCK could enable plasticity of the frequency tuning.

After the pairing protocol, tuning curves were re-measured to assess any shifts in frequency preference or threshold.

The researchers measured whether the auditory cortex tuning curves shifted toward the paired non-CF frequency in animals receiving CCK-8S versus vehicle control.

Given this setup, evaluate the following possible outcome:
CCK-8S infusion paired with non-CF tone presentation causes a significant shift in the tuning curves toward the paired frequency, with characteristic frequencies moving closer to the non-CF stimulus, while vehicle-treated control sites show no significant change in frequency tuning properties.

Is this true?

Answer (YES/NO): NO